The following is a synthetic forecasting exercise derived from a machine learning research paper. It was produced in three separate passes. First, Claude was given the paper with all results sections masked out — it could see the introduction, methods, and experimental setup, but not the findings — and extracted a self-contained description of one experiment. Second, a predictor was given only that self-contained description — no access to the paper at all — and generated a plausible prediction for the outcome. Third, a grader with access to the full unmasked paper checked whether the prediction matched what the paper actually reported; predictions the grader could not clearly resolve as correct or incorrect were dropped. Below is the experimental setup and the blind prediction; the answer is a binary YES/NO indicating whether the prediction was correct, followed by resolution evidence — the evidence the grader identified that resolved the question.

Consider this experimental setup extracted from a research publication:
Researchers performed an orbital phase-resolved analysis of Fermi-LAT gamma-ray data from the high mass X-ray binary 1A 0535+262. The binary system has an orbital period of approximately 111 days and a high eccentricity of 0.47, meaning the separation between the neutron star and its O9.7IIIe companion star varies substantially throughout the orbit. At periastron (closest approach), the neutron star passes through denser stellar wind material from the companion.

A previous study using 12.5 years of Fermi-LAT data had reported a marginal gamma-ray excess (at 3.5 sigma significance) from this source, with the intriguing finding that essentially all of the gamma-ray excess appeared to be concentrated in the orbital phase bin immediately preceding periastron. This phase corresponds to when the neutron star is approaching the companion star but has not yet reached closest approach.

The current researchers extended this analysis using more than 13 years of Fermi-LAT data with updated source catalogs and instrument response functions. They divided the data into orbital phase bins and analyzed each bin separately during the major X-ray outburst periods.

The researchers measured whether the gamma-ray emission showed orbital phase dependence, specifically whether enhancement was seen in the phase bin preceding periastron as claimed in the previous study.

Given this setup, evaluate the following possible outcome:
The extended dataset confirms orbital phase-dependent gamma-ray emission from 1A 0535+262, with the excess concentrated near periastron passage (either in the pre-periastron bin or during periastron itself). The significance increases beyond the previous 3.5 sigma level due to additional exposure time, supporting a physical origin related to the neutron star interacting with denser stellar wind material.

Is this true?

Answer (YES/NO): NO